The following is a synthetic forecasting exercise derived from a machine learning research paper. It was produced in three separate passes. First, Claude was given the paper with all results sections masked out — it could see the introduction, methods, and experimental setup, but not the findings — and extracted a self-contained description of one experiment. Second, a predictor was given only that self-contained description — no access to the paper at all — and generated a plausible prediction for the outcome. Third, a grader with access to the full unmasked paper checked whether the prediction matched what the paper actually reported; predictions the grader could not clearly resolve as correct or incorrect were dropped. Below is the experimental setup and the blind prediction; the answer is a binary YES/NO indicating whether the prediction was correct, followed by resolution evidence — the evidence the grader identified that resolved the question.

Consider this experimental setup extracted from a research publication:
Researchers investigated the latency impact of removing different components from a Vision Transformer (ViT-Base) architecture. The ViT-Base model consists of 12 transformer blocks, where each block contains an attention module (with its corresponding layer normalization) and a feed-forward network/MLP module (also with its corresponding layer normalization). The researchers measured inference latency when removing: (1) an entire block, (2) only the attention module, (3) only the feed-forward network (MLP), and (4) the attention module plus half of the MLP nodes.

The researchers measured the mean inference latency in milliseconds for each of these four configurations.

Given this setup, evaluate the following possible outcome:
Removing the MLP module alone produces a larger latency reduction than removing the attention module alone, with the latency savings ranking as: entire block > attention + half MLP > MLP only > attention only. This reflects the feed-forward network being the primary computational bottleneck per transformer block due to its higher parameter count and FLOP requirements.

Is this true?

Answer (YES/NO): NO